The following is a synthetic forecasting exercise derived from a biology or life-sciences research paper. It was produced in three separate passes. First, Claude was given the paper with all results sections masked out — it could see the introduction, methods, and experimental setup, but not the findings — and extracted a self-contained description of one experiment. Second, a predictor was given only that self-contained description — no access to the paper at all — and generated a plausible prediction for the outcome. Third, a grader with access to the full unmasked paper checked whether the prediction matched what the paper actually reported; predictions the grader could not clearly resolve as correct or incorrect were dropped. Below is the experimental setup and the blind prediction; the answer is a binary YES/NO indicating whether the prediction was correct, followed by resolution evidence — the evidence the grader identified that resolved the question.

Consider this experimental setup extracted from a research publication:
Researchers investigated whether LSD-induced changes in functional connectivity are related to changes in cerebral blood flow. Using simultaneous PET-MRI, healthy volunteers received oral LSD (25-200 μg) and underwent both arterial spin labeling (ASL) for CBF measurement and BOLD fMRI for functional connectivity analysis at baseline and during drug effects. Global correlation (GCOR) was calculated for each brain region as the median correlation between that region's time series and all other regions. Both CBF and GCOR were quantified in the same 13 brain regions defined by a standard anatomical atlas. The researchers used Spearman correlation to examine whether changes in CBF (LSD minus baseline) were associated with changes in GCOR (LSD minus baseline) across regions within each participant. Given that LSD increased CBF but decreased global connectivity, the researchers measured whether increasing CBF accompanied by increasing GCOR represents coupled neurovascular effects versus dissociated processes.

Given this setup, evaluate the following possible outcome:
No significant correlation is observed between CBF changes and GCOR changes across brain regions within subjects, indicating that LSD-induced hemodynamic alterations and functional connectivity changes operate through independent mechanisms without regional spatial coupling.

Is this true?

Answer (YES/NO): NO